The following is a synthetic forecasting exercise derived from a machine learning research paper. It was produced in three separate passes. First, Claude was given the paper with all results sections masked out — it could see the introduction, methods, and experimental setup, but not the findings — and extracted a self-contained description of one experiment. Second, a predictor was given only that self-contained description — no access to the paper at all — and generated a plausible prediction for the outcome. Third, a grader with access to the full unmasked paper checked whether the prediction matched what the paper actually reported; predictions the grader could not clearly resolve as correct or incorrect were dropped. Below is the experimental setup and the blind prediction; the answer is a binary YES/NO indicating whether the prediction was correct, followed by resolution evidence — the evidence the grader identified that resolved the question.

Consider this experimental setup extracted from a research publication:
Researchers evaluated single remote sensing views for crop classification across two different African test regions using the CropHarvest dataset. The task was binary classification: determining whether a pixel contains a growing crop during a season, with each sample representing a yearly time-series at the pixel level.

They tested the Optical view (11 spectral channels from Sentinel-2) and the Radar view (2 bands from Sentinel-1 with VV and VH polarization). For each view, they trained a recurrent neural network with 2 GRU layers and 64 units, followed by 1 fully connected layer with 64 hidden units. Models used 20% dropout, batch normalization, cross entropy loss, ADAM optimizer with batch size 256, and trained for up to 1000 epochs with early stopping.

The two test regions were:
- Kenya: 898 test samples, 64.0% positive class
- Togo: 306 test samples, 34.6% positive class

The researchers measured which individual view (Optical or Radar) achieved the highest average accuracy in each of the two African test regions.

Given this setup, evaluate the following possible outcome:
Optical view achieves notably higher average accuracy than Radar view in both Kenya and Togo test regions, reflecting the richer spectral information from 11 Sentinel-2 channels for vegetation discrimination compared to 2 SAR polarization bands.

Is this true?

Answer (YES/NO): NO